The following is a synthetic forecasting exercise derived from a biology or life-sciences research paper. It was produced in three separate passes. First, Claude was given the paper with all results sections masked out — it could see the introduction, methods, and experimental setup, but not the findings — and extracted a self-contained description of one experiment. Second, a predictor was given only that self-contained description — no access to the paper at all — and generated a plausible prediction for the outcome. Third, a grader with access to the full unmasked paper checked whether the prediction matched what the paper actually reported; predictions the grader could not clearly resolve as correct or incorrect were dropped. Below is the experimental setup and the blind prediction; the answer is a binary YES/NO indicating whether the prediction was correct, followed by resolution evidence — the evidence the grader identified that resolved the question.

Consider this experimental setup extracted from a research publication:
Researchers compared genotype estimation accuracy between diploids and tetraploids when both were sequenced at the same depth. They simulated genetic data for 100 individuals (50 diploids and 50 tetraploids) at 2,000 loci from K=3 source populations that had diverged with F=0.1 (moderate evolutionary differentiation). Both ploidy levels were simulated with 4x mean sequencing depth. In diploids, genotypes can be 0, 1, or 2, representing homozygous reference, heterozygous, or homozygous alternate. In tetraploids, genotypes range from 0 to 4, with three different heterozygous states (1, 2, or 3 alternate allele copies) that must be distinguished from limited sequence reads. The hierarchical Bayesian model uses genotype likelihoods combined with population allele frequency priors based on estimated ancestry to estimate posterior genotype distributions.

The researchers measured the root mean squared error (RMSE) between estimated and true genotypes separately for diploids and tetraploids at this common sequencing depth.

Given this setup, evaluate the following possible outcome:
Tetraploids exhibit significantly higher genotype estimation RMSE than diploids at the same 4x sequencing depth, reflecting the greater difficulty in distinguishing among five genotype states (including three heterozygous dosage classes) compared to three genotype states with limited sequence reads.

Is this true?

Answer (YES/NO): NO